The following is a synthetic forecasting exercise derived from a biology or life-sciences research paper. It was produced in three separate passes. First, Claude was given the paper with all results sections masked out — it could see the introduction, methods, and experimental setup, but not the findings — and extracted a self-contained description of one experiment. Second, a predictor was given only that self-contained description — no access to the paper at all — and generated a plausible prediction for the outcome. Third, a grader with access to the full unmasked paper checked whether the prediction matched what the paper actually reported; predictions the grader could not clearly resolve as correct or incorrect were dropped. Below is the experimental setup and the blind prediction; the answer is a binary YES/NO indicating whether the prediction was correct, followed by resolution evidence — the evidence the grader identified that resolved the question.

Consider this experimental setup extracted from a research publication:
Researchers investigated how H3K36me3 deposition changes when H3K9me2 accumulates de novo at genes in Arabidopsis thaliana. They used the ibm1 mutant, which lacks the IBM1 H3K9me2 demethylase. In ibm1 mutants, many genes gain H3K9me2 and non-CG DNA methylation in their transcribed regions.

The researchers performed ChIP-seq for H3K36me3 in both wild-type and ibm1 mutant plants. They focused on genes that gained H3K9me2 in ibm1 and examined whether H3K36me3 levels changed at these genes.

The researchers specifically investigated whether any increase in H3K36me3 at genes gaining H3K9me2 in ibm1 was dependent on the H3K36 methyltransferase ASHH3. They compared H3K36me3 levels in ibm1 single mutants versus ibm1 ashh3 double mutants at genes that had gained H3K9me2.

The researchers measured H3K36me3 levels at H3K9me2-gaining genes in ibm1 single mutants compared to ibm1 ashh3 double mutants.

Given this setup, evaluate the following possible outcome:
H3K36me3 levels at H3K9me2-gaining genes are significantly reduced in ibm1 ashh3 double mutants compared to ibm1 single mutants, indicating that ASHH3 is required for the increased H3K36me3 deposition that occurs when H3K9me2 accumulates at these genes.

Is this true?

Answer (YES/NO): YES